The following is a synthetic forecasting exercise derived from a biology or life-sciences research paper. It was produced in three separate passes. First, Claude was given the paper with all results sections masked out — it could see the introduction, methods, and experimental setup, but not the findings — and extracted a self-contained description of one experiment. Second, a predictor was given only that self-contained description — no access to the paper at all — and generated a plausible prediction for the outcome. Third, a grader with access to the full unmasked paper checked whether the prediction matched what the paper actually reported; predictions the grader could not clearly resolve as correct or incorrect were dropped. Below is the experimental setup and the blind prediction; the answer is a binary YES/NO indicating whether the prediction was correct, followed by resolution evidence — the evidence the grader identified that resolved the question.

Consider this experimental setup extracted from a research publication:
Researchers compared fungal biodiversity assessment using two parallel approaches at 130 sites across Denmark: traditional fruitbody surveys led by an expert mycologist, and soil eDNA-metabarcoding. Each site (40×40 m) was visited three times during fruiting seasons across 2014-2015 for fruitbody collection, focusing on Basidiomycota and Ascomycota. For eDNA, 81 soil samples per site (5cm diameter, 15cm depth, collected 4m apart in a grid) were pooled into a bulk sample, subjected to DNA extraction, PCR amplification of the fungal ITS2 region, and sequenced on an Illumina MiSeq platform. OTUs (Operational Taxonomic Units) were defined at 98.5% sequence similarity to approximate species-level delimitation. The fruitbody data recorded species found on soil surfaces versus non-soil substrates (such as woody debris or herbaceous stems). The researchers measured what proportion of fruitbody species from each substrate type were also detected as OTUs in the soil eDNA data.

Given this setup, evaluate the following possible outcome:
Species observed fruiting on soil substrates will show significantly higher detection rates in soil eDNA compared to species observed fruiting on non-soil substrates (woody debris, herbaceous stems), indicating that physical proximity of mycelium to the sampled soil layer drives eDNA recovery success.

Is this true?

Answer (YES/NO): YES